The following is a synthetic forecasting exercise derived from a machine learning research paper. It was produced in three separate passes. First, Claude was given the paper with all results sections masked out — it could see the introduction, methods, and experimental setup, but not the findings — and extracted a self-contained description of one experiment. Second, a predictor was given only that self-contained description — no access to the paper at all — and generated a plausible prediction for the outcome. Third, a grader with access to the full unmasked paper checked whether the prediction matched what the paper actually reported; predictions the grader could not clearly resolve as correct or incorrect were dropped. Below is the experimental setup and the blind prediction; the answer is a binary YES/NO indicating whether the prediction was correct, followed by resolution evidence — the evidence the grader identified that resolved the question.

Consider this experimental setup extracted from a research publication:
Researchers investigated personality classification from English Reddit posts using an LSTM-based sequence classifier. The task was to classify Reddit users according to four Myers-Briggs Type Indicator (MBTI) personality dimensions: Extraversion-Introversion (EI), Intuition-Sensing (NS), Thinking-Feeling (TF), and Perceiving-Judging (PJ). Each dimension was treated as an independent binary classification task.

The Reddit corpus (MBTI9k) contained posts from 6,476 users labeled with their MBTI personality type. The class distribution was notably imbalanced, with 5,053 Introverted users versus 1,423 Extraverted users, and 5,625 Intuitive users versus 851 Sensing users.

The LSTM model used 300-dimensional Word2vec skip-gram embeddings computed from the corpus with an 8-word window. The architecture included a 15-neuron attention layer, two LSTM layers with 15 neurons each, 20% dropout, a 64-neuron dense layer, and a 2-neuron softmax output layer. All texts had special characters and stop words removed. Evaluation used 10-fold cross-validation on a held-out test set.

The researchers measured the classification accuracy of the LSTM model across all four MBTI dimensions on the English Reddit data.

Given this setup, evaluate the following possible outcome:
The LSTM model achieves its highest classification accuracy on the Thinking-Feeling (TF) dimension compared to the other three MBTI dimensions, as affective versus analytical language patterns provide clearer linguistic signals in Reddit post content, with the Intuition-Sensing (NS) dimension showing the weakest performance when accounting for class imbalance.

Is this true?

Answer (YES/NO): NO